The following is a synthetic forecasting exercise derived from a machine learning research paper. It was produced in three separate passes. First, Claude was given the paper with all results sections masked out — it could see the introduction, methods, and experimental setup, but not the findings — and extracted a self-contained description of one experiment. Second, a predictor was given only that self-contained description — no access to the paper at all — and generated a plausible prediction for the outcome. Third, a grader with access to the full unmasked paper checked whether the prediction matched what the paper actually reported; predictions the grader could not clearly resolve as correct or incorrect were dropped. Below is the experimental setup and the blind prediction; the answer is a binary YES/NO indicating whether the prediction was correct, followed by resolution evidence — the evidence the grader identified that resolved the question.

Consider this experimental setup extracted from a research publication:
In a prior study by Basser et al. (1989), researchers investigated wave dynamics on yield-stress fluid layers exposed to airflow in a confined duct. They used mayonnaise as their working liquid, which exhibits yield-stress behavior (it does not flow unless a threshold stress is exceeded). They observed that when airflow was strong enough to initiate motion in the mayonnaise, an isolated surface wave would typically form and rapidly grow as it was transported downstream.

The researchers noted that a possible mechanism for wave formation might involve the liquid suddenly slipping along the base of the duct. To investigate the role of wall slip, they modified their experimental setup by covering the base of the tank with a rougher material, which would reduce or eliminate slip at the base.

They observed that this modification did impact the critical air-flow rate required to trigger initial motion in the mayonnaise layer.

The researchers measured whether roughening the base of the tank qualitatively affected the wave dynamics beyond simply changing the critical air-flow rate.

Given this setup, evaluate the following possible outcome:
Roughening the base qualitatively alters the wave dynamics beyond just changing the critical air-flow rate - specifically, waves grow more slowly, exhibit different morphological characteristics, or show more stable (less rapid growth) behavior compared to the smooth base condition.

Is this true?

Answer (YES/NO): NO